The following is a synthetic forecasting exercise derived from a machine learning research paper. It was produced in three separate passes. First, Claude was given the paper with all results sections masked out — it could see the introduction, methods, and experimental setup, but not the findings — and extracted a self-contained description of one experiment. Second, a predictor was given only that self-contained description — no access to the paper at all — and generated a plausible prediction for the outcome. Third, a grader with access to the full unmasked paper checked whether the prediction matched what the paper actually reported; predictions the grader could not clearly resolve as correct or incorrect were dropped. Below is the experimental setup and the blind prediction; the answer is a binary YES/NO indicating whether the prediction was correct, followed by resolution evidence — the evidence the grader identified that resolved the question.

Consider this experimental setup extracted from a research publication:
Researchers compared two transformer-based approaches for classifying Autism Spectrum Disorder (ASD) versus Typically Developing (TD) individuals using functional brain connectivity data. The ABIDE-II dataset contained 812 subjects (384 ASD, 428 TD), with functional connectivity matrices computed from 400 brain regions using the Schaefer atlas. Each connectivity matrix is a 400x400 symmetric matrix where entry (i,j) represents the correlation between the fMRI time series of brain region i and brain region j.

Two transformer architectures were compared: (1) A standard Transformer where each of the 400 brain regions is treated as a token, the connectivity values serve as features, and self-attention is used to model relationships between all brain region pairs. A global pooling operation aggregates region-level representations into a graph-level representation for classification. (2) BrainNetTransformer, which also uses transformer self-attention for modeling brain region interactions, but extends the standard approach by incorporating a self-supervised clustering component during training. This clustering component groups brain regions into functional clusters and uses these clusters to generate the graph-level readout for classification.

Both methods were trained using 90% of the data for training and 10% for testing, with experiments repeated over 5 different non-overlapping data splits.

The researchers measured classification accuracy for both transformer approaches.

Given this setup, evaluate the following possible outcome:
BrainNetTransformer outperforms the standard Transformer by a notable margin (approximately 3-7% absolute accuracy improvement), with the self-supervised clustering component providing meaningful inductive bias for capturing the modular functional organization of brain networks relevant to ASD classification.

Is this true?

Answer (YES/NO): YES